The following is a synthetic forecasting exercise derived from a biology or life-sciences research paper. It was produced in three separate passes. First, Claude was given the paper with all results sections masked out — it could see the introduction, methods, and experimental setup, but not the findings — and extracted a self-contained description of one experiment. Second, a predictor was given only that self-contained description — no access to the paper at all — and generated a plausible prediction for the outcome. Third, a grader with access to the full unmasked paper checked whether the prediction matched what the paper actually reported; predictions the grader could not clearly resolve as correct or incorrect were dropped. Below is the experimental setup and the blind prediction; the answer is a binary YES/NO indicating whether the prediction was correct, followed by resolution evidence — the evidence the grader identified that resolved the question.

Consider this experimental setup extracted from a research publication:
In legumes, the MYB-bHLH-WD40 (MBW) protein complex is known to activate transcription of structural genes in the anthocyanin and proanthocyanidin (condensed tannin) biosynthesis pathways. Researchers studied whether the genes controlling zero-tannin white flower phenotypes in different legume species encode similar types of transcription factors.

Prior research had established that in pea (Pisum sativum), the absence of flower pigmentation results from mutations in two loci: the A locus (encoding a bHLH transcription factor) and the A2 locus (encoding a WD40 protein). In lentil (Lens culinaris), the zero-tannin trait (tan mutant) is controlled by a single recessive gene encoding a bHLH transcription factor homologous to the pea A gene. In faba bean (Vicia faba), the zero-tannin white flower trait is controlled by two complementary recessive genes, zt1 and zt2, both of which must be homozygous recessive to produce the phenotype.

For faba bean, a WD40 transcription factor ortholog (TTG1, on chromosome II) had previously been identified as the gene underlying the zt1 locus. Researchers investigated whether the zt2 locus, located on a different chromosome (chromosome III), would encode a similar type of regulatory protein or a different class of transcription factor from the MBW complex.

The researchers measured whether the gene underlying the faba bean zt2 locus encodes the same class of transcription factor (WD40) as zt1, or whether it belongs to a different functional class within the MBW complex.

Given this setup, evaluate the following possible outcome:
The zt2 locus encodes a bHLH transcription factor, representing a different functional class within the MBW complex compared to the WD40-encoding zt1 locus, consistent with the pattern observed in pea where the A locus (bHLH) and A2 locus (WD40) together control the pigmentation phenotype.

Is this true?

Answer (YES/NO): YES